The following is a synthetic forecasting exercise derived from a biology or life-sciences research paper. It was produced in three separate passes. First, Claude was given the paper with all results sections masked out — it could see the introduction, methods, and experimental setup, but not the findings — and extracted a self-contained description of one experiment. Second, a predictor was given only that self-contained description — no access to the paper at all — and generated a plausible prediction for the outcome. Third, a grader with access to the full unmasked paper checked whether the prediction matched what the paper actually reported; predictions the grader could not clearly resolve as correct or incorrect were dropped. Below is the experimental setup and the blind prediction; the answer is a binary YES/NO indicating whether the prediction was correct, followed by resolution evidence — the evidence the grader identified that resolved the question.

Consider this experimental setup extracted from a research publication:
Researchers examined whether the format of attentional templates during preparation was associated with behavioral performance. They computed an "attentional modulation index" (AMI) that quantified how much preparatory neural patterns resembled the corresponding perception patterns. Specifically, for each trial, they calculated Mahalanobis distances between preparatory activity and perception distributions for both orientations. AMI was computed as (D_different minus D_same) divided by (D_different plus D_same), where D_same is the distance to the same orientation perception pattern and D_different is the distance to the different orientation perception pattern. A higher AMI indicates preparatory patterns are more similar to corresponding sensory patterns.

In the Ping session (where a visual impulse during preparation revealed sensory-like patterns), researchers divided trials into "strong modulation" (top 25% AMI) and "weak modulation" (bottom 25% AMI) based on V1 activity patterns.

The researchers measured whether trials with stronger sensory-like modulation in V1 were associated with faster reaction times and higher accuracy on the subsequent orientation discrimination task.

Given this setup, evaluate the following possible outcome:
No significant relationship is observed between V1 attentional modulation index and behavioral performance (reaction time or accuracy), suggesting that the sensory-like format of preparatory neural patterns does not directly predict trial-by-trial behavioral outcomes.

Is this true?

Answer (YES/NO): NO